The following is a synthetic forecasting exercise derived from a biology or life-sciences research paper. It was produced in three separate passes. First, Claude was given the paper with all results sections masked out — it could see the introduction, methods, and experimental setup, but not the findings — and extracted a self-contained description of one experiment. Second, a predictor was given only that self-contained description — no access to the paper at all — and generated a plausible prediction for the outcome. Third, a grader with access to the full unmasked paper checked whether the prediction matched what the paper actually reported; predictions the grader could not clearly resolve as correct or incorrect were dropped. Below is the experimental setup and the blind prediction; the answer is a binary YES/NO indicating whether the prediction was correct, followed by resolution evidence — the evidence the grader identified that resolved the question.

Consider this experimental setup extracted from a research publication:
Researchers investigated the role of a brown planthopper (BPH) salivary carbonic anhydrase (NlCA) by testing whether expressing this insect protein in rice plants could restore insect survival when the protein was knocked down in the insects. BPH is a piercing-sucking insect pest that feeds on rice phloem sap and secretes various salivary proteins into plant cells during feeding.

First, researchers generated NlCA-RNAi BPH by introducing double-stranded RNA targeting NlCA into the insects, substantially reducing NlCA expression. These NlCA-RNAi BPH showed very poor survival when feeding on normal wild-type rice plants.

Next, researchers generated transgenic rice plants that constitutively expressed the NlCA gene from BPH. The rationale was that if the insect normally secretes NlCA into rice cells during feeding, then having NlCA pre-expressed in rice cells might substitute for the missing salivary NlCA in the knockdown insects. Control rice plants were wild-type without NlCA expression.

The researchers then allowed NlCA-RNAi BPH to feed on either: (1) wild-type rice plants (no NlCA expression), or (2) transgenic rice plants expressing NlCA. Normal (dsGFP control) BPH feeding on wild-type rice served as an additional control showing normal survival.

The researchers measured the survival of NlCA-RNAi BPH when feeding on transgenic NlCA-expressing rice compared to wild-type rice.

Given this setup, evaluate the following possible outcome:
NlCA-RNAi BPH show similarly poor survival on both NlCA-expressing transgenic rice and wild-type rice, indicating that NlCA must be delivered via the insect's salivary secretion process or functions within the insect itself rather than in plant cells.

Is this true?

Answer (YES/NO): NO